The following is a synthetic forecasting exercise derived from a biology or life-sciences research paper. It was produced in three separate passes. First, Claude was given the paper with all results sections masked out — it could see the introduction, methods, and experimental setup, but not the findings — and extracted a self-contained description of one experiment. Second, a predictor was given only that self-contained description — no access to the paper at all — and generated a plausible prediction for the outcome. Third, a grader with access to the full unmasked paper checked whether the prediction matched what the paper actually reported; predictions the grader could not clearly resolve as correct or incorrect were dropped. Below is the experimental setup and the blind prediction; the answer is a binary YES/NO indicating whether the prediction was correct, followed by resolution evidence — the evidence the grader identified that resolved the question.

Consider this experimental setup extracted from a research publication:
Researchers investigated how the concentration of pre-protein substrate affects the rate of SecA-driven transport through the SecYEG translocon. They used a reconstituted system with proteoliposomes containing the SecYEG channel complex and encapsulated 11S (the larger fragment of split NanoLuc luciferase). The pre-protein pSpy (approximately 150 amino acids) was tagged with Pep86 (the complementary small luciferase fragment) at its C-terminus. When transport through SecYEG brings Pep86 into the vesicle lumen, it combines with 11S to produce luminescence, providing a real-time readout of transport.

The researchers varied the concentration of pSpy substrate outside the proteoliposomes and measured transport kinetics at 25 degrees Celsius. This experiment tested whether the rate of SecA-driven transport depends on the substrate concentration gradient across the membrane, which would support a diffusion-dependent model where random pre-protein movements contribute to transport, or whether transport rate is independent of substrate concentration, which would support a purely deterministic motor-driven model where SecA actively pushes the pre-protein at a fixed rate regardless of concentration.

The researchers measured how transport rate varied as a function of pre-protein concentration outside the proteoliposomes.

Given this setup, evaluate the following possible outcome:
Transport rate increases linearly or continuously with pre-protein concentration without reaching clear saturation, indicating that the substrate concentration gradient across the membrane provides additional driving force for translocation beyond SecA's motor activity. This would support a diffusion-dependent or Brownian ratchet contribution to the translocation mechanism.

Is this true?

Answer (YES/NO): NO